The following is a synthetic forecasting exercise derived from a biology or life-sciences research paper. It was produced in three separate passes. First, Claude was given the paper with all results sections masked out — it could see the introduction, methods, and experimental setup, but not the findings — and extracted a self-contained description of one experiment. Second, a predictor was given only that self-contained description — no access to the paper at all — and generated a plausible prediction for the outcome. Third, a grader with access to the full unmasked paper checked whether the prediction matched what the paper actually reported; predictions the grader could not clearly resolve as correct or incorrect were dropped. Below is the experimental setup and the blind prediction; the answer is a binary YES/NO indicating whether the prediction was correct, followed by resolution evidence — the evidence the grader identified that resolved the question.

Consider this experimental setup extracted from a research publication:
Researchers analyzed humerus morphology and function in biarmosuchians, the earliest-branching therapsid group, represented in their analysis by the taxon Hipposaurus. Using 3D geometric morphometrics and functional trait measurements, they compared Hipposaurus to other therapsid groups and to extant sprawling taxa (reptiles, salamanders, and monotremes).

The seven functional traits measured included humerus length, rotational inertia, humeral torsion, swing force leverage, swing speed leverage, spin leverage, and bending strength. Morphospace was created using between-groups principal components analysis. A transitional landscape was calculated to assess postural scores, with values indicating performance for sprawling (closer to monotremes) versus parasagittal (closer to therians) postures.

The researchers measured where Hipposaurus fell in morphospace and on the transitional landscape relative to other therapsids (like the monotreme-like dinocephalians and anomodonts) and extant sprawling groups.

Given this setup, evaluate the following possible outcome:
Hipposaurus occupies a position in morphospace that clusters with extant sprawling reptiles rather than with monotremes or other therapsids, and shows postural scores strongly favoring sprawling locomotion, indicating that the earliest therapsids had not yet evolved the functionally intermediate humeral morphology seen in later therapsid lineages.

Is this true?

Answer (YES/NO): NO